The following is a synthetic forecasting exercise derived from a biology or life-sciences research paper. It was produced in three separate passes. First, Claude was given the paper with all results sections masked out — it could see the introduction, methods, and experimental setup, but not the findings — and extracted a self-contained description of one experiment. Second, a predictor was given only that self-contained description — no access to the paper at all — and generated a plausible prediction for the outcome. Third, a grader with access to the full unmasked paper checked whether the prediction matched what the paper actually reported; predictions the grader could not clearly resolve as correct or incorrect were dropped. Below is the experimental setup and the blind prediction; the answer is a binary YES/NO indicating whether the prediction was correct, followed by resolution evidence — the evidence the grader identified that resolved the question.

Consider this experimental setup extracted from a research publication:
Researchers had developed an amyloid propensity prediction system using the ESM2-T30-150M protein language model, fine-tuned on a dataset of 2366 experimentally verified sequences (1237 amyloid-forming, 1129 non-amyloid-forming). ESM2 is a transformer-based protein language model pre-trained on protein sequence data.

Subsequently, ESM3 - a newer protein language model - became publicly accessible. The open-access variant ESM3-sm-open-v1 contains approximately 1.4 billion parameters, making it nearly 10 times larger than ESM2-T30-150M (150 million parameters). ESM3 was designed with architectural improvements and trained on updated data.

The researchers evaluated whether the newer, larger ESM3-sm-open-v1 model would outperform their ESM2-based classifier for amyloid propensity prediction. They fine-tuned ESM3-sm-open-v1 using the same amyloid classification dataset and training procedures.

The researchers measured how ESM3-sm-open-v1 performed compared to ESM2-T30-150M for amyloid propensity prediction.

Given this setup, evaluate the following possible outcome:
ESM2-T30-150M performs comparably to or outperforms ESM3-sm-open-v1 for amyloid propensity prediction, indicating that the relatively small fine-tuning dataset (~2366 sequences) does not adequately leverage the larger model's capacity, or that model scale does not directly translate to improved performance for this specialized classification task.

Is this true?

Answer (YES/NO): YES